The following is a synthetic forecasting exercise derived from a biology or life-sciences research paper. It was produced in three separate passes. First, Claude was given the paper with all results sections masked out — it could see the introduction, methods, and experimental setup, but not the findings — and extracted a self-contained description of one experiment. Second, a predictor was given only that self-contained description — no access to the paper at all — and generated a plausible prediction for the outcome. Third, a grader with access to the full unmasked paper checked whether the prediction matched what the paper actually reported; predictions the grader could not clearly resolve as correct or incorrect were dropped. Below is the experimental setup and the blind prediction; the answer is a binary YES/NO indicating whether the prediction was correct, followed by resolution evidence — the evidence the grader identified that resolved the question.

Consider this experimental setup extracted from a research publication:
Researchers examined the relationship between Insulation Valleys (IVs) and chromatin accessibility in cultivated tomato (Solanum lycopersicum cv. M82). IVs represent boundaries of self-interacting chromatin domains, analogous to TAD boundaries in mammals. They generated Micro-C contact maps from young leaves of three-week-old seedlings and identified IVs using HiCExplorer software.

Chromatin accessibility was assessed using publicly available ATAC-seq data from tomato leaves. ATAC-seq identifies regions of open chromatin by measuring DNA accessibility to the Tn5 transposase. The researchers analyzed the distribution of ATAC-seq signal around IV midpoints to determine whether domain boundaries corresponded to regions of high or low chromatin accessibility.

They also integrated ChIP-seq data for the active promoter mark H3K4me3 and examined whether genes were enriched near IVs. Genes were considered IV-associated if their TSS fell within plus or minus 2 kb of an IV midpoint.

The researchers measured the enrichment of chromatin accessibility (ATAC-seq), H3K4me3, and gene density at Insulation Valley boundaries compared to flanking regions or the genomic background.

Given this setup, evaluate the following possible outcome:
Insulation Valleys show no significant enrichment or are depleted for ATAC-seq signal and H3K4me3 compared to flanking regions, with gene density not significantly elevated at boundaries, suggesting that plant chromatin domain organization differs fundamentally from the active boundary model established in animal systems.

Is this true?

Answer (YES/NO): NO